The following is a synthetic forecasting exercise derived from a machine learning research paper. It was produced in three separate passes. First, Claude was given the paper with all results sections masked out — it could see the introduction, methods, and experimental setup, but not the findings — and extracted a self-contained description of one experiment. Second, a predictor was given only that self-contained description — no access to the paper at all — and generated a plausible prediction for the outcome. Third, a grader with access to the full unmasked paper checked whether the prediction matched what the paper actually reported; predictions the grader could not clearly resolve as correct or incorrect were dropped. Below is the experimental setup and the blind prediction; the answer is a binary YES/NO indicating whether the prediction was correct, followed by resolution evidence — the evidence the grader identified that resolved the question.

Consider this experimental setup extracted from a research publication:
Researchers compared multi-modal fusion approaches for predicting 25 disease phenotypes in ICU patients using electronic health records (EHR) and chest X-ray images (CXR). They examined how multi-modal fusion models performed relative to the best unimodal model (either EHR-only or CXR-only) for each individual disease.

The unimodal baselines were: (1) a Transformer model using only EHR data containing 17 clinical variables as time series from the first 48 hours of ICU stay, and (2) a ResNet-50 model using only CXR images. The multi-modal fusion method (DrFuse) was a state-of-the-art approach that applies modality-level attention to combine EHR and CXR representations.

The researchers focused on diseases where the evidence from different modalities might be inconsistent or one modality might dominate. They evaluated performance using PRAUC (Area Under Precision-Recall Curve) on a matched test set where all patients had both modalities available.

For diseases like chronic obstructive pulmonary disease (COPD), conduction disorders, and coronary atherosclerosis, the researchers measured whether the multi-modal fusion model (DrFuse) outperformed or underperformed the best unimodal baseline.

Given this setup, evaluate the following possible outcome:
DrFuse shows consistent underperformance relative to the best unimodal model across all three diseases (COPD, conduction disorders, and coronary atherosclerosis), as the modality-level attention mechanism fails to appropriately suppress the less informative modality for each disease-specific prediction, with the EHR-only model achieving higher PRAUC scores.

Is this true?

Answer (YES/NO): NO